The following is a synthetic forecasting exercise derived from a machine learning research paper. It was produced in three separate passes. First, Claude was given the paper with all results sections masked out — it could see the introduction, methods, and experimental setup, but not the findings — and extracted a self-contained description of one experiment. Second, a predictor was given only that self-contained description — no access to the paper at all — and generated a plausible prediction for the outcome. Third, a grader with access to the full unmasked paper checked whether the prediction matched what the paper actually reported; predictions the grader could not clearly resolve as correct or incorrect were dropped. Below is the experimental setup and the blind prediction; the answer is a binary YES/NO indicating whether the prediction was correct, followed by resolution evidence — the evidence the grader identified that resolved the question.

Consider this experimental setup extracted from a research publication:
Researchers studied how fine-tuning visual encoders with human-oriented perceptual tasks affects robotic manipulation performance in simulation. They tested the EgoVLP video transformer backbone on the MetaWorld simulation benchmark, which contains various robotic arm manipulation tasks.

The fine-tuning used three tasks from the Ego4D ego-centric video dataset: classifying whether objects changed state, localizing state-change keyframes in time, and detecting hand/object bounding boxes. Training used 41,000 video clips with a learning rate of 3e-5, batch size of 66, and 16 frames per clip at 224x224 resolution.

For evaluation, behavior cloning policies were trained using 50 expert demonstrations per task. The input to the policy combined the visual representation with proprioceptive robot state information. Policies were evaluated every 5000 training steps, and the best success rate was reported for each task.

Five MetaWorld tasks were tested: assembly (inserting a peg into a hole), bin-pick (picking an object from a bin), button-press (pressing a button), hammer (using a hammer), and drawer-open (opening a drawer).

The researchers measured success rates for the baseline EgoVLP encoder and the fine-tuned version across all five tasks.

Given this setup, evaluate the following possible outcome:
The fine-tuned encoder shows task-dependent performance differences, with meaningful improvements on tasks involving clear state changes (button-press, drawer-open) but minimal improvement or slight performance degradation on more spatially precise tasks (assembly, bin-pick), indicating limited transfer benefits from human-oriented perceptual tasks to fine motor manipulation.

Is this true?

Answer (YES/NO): NO